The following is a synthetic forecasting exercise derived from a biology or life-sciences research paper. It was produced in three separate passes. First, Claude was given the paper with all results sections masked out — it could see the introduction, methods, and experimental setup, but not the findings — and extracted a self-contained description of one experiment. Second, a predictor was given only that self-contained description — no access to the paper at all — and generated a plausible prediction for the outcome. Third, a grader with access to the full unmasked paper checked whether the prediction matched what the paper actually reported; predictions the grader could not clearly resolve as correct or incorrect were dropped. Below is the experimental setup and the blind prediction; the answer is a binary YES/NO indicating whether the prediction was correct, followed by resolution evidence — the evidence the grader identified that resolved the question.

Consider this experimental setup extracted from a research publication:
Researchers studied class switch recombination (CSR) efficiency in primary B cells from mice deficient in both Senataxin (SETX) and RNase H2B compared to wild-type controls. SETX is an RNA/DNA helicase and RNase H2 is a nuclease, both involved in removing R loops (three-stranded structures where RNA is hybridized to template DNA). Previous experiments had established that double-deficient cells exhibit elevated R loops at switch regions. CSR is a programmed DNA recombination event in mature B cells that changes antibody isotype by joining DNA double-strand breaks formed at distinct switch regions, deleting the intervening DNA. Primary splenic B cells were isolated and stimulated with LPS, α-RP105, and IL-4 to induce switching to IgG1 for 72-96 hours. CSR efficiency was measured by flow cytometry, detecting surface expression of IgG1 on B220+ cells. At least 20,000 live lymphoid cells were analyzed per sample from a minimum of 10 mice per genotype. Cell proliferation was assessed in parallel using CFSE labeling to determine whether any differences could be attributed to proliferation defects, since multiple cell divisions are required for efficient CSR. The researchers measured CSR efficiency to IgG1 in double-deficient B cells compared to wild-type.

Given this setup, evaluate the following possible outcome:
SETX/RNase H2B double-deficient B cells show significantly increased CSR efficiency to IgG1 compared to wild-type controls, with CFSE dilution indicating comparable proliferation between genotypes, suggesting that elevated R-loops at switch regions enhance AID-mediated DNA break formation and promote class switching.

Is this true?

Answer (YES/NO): NO